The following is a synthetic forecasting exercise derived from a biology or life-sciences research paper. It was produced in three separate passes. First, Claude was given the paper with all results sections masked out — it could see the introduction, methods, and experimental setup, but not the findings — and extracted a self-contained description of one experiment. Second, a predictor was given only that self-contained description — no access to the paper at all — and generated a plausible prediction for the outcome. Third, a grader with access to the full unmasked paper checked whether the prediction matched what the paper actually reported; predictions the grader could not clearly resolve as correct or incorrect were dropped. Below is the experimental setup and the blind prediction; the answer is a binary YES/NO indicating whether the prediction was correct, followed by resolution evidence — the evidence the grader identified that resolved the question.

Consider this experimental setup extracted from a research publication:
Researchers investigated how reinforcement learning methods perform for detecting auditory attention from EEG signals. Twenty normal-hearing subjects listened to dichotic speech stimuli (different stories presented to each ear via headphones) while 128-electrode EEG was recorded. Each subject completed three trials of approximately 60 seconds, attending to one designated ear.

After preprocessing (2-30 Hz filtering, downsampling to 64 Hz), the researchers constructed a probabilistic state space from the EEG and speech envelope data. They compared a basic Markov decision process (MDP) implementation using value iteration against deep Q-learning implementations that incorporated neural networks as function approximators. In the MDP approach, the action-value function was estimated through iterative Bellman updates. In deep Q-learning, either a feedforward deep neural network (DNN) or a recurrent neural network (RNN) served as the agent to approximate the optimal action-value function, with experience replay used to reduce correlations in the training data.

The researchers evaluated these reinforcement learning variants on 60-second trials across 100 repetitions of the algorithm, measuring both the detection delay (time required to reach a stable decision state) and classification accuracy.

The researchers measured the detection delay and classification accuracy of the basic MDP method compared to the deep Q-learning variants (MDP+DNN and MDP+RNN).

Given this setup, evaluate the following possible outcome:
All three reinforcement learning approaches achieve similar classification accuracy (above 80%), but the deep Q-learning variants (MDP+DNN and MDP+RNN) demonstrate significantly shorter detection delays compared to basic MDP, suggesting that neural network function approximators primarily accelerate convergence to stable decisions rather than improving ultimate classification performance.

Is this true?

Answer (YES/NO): NO